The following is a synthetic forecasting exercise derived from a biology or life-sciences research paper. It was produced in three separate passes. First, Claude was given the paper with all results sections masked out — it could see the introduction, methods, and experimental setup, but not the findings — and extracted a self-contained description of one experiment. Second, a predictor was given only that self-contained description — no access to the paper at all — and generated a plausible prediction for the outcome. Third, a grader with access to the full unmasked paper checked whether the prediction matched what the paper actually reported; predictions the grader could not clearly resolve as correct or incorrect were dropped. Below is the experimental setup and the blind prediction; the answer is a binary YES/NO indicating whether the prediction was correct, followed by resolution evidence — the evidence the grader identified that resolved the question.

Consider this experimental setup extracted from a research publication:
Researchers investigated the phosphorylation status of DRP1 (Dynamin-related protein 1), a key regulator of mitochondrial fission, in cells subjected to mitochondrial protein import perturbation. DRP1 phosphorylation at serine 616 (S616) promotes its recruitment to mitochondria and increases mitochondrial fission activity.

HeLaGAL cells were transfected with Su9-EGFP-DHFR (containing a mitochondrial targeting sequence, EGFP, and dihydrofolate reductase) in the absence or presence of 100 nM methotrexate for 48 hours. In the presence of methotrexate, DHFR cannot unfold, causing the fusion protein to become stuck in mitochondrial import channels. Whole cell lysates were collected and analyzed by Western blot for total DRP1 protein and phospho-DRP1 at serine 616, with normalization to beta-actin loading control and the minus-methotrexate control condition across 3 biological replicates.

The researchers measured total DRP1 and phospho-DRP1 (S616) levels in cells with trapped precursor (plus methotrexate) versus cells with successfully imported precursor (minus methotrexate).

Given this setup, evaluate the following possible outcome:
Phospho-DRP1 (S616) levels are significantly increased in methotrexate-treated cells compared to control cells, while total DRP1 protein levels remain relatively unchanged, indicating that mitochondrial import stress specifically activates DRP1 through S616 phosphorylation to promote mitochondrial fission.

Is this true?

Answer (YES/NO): YES